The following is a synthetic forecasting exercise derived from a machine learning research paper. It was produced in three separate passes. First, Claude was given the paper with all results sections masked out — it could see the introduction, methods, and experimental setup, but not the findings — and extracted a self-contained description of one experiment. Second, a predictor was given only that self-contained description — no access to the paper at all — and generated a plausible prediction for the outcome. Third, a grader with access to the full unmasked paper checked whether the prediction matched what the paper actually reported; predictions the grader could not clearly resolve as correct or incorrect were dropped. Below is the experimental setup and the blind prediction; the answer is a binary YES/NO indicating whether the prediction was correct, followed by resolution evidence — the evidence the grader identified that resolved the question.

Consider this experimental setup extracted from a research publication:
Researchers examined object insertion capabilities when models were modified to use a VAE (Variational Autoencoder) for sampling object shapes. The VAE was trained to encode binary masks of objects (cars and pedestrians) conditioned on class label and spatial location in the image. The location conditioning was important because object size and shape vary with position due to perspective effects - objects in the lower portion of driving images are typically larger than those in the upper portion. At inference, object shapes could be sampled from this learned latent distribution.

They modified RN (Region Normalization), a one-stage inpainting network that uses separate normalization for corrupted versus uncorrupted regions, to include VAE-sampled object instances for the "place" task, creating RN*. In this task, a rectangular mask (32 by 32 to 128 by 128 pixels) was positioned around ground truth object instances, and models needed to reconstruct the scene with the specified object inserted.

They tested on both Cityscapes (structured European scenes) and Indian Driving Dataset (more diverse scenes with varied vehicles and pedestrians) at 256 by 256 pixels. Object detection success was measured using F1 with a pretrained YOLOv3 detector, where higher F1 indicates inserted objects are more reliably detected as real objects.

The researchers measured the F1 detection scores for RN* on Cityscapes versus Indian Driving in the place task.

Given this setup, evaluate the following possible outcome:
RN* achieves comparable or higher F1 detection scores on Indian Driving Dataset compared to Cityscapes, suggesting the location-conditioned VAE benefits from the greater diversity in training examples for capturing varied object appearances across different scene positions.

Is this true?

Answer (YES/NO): YES